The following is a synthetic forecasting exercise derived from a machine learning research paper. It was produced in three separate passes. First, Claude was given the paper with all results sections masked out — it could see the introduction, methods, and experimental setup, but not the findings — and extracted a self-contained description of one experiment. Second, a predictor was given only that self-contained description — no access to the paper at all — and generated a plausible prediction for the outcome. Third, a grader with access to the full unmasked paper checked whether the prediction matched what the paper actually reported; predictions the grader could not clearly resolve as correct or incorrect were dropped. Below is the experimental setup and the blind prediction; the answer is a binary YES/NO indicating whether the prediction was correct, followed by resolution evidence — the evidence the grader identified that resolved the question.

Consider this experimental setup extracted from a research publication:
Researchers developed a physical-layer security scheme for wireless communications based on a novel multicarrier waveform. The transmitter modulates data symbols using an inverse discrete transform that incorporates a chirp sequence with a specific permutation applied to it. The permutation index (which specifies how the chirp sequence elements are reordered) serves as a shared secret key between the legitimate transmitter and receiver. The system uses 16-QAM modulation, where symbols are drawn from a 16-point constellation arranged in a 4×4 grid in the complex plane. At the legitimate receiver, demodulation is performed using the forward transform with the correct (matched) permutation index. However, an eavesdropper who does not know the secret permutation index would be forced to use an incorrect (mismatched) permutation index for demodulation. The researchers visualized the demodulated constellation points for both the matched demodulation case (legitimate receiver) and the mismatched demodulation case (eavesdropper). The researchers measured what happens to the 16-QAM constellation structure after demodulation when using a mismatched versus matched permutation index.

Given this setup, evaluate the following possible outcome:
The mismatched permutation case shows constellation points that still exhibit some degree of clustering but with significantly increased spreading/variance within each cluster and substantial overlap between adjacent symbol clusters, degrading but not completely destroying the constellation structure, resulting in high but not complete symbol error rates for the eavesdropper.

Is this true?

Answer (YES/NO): NO